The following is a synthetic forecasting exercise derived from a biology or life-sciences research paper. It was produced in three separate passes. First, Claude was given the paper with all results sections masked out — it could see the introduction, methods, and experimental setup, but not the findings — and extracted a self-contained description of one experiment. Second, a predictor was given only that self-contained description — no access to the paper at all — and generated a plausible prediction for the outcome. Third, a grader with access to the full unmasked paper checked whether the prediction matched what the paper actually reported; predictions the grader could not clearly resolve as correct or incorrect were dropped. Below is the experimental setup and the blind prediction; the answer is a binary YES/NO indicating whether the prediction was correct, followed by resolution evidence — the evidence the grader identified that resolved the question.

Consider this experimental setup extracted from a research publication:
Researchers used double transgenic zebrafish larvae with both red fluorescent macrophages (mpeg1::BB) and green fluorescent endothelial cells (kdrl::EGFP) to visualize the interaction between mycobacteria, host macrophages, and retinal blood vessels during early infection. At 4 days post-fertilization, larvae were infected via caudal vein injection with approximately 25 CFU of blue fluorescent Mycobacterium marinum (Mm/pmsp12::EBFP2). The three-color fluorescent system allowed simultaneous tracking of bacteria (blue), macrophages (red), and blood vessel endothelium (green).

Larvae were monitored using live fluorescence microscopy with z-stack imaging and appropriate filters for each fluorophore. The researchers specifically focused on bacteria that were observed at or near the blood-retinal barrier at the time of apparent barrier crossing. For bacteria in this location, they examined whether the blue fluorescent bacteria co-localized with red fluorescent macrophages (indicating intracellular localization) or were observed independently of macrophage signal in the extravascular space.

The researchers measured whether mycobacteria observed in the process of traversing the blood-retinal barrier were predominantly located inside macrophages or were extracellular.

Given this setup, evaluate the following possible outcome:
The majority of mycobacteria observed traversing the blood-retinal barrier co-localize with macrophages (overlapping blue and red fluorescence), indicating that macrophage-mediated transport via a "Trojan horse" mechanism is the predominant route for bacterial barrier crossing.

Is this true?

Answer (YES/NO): NO